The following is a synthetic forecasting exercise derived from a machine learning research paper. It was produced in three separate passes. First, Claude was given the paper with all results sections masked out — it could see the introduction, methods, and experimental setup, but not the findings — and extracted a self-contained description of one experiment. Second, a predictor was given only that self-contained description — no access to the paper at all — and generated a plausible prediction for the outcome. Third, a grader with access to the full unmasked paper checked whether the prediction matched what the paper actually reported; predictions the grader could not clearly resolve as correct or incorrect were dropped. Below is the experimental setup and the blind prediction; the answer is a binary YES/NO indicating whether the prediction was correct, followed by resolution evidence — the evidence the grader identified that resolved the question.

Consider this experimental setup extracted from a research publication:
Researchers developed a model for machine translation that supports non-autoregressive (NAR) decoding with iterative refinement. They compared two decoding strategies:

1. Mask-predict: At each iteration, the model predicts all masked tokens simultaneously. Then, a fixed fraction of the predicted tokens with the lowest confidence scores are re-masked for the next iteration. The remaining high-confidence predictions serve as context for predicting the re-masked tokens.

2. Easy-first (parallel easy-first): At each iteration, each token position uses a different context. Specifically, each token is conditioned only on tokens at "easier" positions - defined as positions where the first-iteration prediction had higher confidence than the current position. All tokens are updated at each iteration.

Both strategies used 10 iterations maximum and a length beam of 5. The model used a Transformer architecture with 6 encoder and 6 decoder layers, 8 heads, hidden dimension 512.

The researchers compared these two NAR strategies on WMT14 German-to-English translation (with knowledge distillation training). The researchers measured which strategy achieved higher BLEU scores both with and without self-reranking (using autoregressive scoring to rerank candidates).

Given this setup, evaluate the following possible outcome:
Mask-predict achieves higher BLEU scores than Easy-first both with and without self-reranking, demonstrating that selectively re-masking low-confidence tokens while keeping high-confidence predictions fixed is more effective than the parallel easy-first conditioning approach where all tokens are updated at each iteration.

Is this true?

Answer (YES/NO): NO